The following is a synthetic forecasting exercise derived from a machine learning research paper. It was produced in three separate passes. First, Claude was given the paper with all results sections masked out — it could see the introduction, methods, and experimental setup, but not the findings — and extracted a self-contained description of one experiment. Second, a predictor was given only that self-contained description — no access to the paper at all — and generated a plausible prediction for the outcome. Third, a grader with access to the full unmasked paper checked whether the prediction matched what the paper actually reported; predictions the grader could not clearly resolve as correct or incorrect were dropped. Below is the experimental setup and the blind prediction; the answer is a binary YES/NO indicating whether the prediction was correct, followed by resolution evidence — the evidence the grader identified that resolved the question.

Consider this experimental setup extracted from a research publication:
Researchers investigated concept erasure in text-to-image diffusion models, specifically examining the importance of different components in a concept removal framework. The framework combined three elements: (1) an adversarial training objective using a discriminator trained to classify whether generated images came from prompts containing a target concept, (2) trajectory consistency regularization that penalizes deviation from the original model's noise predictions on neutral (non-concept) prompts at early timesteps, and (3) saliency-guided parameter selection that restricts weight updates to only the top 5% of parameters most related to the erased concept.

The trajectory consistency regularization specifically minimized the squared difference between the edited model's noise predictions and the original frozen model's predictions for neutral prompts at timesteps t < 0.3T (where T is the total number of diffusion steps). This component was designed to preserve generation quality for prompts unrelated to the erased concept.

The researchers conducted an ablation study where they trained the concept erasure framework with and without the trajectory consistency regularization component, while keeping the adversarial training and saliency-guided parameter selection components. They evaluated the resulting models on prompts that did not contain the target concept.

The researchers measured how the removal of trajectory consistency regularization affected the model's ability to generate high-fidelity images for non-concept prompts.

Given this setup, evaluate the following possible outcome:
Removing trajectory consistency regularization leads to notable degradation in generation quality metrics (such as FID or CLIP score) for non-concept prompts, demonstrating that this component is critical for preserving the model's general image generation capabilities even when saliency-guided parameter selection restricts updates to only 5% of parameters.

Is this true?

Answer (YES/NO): YES